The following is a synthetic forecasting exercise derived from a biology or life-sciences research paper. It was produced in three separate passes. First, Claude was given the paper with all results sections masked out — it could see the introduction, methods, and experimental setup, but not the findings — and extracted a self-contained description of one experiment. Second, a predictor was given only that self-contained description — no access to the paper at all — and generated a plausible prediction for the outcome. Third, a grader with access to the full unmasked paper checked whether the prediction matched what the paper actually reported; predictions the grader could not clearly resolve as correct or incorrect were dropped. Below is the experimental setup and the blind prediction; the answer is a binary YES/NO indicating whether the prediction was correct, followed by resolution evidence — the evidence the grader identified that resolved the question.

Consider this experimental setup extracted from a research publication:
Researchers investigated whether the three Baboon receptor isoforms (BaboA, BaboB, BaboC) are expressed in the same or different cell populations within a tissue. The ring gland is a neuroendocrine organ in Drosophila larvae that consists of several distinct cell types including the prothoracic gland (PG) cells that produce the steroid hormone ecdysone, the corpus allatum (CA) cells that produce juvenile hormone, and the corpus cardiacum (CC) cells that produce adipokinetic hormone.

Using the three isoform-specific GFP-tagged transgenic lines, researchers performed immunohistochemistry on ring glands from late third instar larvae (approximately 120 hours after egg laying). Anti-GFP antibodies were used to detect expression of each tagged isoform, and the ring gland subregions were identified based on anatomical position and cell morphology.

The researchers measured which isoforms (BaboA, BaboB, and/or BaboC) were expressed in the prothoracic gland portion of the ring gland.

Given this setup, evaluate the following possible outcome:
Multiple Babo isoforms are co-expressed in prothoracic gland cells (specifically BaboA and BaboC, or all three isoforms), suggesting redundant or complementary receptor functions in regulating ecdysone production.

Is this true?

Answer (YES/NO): YES